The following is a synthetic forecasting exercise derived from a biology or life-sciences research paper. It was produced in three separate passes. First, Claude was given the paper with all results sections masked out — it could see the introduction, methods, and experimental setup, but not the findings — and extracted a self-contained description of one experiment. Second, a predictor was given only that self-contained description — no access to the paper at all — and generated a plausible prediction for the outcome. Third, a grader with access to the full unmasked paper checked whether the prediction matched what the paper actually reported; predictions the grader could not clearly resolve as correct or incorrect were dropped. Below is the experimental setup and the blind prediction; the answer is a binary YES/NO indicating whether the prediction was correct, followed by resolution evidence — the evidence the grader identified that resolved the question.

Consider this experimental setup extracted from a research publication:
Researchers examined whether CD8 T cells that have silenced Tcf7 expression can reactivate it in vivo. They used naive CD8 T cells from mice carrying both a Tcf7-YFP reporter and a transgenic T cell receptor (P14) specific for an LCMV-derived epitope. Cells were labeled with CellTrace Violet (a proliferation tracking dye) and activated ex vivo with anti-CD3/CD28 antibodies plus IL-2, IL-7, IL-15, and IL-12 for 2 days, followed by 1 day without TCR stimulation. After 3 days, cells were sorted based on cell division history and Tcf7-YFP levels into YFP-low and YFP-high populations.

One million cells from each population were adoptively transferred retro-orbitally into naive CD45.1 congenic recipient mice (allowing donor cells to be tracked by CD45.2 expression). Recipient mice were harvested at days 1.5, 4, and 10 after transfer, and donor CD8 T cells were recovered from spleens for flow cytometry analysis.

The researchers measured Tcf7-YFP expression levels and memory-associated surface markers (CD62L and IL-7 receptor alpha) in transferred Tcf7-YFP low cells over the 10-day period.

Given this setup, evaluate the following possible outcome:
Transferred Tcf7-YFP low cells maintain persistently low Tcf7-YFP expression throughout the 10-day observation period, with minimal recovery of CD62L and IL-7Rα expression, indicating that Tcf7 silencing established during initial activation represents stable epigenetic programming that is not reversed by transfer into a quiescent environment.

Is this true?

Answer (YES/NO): NO